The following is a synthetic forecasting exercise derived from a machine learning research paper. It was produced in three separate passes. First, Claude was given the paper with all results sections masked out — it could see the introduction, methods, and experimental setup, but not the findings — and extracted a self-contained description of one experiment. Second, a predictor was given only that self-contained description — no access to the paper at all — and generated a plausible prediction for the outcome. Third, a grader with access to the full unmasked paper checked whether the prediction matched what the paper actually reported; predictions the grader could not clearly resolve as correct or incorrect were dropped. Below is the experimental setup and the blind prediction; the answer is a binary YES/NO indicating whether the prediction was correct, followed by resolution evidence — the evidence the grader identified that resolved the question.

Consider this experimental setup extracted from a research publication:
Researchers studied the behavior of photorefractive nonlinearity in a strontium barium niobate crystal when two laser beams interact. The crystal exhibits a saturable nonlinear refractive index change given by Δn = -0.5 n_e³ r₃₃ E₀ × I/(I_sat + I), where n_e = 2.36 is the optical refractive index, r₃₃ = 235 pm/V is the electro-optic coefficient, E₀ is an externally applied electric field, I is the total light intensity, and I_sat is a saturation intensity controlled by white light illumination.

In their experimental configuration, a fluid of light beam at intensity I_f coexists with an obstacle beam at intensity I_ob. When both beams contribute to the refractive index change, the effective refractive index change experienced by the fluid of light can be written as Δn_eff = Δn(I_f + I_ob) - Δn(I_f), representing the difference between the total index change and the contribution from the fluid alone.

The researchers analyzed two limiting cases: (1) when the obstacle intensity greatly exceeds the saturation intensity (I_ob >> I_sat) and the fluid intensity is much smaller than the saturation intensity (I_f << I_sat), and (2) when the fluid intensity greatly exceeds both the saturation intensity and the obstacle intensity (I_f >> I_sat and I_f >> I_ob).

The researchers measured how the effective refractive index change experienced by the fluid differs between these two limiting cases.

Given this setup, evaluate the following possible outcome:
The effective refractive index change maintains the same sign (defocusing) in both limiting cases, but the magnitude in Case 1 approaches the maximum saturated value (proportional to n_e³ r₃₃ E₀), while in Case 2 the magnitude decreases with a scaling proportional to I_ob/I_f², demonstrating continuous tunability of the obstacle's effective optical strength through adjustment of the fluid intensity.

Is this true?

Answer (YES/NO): NO